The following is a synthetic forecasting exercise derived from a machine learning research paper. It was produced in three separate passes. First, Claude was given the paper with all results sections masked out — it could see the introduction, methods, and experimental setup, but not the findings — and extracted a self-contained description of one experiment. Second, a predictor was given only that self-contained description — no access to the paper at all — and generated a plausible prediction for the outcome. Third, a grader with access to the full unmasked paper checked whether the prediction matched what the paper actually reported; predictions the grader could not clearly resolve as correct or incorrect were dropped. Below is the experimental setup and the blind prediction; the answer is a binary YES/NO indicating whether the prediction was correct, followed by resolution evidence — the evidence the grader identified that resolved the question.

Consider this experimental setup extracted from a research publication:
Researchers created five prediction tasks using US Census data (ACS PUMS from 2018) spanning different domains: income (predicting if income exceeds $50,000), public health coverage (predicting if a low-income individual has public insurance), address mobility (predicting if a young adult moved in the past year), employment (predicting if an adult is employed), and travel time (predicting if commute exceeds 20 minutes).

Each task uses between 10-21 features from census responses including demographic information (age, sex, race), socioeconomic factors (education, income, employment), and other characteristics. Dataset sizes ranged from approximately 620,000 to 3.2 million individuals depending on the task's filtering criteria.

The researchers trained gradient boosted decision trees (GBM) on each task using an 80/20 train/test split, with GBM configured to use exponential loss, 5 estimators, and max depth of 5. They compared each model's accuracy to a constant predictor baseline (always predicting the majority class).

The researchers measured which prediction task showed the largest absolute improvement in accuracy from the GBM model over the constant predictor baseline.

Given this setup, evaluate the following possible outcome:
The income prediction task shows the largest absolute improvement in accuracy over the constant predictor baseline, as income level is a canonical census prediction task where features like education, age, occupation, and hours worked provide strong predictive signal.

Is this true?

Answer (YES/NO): NO